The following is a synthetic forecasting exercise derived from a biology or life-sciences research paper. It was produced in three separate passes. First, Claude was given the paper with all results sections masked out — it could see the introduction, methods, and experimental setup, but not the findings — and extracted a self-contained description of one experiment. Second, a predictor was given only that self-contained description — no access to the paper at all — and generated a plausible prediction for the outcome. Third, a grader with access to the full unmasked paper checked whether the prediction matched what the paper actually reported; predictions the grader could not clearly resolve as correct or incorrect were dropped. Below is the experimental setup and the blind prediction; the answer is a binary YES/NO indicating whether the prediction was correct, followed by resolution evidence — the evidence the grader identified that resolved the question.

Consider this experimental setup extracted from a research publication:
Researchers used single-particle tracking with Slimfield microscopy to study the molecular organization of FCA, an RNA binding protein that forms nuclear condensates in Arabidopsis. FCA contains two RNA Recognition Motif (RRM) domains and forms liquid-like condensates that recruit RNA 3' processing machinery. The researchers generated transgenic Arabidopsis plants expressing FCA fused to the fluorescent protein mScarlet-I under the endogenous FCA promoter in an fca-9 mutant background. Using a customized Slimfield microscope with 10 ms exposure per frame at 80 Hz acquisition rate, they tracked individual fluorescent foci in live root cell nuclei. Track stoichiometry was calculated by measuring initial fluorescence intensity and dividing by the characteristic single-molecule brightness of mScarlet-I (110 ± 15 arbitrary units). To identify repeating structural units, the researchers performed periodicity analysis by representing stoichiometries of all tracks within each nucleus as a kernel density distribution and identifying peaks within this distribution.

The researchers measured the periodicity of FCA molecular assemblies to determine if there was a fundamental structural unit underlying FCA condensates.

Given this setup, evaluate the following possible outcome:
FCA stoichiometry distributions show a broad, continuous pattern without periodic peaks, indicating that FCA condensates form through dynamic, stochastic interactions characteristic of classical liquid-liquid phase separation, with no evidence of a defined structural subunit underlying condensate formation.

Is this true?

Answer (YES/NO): NO